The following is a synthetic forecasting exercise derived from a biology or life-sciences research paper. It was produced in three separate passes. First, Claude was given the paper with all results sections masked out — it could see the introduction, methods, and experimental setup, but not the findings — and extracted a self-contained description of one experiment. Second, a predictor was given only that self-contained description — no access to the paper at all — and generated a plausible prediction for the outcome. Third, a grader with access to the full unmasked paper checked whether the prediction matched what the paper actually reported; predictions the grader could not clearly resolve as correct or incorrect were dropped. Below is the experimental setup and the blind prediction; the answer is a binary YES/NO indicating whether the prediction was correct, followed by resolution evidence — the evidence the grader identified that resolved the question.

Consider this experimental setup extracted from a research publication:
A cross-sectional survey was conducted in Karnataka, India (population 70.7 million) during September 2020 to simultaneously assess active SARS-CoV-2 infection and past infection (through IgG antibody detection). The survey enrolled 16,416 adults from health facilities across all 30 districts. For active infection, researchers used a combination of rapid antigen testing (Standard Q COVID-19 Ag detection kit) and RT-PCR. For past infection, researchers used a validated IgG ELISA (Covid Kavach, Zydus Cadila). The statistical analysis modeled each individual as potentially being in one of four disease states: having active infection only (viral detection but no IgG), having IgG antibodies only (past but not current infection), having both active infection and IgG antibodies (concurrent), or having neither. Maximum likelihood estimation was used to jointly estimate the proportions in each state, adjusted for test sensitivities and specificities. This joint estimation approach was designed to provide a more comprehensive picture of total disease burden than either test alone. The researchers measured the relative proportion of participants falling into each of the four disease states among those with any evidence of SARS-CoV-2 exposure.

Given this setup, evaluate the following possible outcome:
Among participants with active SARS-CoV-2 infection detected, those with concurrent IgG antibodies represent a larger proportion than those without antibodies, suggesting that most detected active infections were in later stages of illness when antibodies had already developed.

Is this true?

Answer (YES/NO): NO